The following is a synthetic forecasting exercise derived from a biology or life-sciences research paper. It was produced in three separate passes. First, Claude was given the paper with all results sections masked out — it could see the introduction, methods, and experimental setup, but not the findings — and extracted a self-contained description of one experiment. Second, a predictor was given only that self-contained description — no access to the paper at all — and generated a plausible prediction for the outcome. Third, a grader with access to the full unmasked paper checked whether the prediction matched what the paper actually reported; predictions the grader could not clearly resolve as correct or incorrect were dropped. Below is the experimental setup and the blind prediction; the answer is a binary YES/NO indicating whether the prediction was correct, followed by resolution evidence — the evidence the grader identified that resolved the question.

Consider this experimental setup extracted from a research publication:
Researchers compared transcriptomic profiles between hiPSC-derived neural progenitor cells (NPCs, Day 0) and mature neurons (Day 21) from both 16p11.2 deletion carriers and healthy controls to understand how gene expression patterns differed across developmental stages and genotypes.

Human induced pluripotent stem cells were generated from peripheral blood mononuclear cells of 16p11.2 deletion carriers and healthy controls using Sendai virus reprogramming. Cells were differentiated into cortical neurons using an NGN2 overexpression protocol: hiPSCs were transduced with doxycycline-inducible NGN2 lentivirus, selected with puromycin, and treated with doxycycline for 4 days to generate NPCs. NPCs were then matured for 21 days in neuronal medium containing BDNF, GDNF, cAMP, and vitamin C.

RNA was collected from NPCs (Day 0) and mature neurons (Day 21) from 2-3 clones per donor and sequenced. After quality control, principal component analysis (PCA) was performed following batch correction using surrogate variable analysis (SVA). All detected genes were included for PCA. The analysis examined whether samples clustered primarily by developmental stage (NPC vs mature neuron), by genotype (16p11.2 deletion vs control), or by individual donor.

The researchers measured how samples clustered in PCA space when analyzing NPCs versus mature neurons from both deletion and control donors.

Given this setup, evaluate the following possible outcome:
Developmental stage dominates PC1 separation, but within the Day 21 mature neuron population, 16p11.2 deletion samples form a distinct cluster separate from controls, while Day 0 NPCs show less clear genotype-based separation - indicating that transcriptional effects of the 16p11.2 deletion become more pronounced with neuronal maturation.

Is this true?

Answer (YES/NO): NO